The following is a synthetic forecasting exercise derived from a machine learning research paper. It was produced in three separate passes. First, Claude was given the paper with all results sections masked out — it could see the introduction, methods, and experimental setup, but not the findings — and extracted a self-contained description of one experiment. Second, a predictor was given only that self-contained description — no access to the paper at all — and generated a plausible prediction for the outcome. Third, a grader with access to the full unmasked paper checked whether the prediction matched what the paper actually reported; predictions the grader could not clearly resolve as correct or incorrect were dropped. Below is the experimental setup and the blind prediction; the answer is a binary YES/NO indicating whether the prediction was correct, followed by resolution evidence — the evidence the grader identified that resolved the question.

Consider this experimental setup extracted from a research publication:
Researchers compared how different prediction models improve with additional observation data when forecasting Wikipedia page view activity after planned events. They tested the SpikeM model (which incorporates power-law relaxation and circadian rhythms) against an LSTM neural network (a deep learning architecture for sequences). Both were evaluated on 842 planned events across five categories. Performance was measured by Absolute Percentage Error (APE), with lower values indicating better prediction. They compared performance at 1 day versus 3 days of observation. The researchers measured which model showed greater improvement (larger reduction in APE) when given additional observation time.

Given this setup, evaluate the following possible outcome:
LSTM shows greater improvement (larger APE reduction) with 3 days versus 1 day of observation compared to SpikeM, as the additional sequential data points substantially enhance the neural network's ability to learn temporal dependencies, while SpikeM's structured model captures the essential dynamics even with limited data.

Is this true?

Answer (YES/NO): YES